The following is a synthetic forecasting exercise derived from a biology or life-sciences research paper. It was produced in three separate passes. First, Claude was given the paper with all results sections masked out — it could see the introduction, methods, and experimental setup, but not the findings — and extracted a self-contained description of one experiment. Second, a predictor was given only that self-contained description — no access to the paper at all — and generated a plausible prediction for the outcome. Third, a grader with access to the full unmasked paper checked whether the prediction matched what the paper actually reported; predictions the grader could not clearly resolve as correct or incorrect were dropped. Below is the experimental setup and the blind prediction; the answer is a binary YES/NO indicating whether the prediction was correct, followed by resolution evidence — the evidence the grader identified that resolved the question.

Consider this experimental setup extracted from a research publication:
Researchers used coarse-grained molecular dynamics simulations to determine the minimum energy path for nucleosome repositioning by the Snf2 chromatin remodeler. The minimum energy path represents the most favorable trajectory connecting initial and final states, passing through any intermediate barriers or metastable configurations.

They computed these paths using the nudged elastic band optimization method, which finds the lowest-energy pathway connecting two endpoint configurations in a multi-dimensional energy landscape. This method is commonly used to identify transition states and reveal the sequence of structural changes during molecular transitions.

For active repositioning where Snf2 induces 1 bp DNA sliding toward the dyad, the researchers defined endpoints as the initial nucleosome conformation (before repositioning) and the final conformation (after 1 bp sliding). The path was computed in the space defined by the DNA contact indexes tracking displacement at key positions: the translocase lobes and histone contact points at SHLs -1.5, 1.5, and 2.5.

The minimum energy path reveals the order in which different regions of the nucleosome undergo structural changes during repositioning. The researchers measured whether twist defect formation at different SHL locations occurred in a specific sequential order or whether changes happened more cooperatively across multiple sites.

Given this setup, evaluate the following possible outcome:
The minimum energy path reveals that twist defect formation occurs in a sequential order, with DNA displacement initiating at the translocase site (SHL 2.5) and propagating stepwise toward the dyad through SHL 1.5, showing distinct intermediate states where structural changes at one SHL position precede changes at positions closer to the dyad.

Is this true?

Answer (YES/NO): NO